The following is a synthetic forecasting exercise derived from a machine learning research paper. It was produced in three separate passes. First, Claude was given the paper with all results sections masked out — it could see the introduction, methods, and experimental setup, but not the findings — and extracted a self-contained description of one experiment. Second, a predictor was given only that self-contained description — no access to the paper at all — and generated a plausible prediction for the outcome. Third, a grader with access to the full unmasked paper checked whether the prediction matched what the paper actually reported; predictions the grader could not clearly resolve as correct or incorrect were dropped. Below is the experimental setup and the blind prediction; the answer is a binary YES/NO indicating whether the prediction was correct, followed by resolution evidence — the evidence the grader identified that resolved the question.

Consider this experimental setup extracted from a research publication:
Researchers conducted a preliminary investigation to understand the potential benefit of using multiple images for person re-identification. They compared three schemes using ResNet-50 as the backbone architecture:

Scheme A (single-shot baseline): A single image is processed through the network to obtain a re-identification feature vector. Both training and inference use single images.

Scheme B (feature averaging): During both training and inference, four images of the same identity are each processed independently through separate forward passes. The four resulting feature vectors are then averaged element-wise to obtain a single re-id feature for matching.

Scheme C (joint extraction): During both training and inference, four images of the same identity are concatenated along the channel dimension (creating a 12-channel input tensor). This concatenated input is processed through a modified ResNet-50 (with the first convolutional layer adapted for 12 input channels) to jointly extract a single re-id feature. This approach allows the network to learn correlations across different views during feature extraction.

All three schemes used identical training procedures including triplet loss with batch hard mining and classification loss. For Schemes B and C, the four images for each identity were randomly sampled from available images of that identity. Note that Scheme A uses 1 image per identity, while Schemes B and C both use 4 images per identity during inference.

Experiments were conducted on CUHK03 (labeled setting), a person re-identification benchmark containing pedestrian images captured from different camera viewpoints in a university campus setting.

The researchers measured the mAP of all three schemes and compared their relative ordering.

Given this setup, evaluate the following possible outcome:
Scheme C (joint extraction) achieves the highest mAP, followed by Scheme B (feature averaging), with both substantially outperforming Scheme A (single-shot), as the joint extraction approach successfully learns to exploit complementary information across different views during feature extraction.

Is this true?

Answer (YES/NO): YES